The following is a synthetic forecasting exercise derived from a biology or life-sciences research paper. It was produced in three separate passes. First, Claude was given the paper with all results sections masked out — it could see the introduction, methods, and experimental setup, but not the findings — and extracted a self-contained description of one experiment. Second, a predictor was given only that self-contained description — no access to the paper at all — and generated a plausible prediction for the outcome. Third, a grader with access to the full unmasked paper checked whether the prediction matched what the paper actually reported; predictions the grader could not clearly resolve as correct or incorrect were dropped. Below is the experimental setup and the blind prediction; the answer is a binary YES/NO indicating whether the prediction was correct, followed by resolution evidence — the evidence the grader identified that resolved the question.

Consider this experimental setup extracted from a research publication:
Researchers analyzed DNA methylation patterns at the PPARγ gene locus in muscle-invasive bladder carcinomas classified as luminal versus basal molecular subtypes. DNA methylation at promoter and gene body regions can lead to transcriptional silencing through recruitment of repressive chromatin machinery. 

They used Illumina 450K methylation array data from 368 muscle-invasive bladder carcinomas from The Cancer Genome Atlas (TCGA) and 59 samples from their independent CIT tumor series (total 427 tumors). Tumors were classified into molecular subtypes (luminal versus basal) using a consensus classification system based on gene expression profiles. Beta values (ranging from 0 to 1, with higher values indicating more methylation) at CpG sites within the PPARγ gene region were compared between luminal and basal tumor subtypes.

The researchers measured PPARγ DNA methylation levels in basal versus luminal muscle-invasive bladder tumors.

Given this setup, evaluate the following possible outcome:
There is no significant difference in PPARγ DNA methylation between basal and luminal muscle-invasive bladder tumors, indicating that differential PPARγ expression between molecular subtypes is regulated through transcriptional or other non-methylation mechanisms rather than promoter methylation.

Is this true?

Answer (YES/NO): NO